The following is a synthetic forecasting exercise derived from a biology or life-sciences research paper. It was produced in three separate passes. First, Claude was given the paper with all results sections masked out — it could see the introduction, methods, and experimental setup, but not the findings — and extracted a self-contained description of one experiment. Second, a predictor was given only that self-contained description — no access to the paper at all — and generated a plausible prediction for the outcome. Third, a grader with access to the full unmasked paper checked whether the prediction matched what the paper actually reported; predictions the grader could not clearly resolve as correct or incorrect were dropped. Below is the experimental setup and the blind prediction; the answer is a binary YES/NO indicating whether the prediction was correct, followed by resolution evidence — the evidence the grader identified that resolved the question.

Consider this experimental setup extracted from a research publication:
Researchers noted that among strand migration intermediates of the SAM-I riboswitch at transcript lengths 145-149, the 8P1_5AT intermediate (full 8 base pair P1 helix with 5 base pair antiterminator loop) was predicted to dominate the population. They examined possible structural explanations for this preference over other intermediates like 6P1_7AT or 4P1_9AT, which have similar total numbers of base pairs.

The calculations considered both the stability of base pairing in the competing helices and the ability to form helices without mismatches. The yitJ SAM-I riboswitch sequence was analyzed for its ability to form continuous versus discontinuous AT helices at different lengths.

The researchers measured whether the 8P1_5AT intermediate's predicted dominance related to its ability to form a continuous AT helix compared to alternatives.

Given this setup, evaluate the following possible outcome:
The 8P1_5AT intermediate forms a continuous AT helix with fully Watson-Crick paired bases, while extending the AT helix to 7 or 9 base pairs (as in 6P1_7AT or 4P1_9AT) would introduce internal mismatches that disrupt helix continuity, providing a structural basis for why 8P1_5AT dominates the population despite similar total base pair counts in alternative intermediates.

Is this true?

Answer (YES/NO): NO